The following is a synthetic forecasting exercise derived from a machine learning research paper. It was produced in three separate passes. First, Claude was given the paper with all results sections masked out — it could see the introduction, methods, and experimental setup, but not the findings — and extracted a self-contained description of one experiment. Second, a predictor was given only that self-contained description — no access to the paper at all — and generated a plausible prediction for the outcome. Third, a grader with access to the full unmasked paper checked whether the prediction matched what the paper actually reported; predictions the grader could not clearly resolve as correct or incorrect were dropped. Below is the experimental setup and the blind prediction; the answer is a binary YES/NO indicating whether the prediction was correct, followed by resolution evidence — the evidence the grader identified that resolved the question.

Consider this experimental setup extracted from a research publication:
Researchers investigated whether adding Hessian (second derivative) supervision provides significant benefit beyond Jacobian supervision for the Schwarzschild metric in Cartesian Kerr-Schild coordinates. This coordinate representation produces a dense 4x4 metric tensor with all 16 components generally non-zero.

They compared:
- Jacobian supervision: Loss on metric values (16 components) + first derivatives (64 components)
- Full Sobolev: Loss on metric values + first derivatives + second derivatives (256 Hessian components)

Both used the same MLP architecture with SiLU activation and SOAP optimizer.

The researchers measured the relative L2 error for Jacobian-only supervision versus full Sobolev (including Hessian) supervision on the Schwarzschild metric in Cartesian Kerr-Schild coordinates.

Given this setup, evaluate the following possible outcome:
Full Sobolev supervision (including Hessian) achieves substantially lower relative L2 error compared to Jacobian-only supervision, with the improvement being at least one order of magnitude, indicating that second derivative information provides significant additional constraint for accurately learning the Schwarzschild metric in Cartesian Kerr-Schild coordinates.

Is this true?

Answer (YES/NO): NO